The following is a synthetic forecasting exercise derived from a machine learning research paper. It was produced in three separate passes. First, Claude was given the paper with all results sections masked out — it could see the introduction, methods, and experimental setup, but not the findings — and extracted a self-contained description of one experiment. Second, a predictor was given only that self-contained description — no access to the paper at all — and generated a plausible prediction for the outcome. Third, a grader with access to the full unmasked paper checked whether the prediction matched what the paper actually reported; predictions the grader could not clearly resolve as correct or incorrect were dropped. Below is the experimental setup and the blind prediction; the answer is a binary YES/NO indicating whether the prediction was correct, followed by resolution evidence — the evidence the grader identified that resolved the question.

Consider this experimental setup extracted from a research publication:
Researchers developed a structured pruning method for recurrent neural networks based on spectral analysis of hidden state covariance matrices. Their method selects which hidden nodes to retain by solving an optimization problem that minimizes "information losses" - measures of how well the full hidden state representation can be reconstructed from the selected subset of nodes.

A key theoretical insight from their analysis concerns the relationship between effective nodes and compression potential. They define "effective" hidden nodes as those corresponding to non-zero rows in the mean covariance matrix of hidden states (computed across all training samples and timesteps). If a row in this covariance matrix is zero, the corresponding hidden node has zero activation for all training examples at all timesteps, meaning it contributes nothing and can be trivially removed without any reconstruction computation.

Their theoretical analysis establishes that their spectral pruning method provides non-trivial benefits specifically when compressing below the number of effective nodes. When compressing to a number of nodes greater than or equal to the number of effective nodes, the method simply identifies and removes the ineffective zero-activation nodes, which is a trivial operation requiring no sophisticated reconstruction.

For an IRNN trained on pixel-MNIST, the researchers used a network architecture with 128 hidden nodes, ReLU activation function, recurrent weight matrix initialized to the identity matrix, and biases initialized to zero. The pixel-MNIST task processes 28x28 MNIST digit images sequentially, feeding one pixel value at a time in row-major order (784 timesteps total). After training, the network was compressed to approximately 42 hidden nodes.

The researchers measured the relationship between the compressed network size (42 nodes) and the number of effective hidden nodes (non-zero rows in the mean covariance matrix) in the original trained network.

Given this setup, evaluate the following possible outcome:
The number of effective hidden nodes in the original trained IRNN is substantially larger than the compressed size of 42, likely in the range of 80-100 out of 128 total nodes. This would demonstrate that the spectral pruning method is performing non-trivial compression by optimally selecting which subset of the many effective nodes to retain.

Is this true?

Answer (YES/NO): NO